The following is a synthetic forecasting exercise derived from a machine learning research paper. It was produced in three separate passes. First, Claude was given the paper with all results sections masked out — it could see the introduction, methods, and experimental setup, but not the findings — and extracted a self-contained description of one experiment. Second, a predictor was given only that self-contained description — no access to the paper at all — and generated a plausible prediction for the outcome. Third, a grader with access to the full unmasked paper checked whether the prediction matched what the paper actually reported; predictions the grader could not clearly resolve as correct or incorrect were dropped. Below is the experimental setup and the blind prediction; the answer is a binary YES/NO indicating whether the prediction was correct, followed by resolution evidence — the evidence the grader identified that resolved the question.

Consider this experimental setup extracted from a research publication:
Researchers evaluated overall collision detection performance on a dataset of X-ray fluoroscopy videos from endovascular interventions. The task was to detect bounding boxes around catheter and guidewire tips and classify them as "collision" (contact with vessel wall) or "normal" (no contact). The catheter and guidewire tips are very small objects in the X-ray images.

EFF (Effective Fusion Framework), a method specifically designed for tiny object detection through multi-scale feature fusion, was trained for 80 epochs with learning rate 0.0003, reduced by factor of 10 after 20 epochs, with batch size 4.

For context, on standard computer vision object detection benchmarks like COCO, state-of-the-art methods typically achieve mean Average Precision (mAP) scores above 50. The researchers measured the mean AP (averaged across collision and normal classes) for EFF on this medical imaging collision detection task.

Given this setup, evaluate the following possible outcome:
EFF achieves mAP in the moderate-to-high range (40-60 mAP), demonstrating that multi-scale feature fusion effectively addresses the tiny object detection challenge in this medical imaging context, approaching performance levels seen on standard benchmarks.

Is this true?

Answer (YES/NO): NO